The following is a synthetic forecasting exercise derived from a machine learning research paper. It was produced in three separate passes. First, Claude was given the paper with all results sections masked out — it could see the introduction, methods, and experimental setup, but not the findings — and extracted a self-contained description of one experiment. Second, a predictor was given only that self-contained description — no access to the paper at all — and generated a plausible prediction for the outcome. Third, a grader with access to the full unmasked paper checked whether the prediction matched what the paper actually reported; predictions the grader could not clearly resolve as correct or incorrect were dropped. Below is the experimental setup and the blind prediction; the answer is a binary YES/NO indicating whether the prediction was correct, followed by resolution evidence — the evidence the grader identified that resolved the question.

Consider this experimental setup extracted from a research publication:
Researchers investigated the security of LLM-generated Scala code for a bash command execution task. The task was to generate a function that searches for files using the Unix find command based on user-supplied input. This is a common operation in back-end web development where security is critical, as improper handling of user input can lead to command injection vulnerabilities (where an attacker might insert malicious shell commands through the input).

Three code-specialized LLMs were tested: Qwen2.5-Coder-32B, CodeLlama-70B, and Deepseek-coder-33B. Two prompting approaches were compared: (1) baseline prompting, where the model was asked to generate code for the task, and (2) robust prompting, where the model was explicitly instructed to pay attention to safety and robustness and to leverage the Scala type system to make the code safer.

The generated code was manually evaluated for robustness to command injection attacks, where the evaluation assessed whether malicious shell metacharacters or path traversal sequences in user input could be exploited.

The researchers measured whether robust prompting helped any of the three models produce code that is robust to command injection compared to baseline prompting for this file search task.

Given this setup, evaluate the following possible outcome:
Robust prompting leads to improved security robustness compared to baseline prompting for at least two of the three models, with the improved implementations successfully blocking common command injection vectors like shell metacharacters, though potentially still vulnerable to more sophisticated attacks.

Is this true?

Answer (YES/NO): NO